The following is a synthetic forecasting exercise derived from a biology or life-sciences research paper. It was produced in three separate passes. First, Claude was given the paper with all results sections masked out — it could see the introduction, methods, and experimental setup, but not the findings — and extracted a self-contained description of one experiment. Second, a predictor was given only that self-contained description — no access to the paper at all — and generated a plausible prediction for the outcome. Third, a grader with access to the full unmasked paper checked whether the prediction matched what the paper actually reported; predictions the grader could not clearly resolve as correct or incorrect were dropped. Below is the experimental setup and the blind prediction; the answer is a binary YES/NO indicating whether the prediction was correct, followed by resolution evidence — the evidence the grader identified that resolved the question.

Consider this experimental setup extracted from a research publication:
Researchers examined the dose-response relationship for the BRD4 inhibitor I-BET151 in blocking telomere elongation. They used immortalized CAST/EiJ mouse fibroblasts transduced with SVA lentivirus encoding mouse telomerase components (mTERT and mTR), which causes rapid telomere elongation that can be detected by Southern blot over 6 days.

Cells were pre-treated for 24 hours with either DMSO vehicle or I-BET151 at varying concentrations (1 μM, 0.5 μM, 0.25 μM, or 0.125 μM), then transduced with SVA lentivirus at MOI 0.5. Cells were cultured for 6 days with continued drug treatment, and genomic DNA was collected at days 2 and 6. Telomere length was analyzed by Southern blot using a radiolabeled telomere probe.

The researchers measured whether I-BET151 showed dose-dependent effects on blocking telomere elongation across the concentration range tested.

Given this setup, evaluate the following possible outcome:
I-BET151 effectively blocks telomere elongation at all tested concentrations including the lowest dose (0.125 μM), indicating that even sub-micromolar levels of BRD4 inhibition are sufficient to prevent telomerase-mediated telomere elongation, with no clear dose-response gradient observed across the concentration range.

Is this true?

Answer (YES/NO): NO